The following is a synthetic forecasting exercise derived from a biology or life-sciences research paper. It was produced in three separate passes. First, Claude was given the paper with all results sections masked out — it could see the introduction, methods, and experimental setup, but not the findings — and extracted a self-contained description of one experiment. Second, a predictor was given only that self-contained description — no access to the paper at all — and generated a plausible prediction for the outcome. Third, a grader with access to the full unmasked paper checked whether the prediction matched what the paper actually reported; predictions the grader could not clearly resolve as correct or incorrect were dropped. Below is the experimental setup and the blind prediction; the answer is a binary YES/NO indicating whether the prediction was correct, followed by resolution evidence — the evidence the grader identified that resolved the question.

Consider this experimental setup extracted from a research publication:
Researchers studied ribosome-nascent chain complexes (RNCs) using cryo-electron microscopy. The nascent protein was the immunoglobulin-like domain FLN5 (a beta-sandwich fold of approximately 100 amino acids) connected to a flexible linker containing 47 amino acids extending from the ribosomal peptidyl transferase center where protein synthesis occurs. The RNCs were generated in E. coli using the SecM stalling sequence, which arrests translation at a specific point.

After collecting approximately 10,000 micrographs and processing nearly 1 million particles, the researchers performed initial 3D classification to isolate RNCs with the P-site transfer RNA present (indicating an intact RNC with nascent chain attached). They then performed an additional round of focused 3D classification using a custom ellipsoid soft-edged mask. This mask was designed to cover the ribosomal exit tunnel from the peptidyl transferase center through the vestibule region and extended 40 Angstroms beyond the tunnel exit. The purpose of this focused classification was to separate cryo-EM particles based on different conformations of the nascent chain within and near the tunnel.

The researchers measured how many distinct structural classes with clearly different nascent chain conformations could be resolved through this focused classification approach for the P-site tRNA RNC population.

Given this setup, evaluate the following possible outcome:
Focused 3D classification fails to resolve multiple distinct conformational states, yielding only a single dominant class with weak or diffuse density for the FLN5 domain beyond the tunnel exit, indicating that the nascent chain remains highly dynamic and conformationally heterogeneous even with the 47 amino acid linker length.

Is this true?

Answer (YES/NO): NO